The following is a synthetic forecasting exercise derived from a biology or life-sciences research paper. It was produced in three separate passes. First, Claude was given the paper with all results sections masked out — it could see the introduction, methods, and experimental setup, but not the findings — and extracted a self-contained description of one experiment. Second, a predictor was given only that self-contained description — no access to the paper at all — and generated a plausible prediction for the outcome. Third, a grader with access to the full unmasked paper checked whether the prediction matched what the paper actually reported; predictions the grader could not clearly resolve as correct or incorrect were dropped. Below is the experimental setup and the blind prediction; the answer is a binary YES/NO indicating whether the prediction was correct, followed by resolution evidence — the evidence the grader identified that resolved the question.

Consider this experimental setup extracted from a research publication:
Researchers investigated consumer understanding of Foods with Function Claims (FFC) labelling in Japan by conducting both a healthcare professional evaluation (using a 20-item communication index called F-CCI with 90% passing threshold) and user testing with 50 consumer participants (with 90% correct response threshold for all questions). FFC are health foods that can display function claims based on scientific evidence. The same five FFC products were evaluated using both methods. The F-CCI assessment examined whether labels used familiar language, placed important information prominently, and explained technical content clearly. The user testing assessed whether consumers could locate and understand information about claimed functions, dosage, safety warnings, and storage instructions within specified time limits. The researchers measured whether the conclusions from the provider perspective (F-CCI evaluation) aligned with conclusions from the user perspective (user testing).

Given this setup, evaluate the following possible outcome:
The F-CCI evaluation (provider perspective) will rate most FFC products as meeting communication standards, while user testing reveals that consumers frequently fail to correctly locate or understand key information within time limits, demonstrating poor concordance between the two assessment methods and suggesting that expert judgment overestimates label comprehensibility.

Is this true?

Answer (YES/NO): NO